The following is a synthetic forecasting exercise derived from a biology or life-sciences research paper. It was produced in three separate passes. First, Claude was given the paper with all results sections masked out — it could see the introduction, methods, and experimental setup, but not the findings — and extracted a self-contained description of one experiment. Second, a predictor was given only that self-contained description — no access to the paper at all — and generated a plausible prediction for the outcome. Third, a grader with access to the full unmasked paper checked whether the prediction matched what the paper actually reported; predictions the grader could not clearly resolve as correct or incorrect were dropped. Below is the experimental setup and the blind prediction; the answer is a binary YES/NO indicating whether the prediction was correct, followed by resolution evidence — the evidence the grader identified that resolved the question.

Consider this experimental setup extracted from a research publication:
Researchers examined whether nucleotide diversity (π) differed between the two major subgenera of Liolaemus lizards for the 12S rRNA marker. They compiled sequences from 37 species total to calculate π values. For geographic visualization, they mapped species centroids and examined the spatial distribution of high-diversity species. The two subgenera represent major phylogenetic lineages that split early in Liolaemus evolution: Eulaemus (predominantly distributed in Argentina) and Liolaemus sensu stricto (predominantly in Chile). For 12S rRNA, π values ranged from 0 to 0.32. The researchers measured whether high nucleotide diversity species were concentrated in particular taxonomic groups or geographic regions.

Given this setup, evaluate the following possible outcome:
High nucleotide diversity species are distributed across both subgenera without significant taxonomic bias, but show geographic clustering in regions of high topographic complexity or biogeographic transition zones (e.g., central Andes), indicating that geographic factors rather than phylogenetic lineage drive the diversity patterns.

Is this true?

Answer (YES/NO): NO